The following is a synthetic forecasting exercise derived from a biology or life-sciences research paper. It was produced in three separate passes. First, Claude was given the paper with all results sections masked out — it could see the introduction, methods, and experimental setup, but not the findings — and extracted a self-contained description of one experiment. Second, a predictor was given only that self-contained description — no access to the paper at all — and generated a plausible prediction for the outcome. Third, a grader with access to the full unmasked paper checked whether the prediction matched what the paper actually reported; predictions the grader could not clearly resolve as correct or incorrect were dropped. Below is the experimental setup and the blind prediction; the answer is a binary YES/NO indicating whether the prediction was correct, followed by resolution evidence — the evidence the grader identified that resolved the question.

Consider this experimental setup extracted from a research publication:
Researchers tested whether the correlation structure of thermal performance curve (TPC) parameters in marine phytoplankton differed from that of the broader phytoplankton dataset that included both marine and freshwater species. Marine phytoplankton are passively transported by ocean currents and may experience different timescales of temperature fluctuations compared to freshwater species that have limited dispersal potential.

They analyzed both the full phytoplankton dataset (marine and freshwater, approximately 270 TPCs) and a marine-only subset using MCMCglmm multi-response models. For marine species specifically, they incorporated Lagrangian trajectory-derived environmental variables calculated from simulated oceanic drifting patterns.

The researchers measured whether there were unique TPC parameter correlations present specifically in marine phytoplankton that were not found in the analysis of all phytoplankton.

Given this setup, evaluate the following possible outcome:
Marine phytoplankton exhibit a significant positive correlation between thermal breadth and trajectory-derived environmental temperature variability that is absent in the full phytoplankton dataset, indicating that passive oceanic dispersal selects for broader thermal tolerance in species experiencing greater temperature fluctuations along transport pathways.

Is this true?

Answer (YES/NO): NO